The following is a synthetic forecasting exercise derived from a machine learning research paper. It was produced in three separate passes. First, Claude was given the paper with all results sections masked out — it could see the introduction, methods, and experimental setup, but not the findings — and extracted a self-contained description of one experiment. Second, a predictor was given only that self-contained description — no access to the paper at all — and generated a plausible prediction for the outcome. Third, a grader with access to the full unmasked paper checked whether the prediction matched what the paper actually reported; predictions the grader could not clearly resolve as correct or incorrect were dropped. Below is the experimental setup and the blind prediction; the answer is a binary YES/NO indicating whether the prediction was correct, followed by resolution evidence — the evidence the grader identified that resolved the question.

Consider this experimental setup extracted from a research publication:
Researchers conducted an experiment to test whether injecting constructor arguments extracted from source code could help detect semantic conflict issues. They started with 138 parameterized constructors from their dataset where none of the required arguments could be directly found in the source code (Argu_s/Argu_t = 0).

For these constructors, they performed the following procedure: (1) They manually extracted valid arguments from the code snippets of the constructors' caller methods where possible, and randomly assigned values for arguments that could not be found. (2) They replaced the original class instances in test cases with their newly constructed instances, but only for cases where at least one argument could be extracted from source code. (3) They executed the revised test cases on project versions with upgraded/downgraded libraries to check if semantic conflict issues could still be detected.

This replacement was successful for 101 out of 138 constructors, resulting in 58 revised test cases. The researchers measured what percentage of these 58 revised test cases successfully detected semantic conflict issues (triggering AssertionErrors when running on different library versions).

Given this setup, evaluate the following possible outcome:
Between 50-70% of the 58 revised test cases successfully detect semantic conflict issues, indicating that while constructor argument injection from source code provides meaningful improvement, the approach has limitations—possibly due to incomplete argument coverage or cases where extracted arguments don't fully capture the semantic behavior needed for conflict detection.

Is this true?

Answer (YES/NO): YES